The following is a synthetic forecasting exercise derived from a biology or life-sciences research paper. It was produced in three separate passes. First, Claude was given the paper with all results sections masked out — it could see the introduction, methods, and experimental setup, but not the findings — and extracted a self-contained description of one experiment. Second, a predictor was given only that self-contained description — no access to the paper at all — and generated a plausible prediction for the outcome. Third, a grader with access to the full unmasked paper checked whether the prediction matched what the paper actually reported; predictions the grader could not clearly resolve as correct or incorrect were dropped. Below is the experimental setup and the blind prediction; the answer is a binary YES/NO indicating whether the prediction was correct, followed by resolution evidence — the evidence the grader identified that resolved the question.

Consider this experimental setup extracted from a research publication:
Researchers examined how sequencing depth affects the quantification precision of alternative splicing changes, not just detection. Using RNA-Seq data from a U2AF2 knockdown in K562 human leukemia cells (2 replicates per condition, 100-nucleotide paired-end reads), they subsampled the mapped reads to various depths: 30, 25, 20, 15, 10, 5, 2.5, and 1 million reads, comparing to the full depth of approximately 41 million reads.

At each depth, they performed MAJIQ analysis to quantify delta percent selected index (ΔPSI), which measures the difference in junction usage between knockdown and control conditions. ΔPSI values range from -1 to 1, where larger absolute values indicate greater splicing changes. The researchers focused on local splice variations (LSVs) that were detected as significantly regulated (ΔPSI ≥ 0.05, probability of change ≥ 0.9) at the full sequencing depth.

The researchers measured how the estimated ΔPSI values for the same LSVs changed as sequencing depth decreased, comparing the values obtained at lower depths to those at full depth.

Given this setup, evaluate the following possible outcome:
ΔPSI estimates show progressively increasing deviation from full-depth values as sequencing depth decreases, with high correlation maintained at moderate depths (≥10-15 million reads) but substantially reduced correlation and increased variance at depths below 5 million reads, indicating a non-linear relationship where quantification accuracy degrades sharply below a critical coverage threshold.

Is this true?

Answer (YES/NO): NO